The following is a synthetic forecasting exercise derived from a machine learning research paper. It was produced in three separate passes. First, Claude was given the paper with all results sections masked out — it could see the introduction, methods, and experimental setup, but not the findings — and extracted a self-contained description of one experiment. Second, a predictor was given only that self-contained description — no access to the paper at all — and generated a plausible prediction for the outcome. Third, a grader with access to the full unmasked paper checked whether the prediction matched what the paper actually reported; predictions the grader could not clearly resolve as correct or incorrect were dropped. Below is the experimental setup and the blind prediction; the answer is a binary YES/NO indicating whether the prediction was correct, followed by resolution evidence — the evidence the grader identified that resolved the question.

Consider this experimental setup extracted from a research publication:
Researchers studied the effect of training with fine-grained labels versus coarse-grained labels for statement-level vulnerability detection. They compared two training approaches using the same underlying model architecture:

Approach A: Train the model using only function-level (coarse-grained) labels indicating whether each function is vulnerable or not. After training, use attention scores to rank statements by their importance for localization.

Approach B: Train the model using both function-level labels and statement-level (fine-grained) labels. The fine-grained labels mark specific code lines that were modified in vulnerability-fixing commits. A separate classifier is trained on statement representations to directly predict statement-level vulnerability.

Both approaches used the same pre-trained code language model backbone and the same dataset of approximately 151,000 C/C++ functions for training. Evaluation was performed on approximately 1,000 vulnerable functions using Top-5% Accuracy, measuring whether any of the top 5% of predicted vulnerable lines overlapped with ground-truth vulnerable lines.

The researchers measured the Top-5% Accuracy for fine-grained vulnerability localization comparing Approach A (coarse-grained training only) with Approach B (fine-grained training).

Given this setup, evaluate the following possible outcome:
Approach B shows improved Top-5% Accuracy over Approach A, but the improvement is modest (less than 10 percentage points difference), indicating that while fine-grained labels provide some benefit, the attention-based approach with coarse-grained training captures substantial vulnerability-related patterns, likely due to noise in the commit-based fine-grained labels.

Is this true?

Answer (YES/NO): NO